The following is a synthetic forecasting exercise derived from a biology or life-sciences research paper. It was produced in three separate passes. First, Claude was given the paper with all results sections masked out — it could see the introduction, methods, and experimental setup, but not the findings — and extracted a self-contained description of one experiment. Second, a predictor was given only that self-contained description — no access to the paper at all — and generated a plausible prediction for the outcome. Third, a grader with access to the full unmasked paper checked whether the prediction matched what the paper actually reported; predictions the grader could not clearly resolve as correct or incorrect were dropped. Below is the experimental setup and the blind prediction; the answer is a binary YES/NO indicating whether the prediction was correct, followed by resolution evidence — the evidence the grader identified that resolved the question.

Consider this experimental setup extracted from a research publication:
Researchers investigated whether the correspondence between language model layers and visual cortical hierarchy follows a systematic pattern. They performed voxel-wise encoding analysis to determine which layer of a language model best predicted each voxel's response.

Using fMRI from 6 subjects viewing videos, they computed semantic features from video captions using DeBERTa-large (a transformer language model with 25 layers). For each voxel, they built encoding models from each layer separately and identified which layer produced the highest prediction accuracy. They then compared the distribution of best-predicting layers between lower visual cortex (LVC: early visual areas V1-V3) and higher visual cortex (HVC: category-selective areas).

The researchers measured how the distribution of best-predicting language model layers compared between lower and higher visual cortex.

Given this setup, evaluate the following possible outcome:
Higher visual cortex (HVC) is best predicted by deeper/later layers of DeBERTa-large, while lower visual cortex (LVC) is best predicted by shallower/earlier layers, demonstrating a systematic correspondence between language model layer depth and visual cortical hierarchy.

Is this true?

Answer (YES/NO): YES